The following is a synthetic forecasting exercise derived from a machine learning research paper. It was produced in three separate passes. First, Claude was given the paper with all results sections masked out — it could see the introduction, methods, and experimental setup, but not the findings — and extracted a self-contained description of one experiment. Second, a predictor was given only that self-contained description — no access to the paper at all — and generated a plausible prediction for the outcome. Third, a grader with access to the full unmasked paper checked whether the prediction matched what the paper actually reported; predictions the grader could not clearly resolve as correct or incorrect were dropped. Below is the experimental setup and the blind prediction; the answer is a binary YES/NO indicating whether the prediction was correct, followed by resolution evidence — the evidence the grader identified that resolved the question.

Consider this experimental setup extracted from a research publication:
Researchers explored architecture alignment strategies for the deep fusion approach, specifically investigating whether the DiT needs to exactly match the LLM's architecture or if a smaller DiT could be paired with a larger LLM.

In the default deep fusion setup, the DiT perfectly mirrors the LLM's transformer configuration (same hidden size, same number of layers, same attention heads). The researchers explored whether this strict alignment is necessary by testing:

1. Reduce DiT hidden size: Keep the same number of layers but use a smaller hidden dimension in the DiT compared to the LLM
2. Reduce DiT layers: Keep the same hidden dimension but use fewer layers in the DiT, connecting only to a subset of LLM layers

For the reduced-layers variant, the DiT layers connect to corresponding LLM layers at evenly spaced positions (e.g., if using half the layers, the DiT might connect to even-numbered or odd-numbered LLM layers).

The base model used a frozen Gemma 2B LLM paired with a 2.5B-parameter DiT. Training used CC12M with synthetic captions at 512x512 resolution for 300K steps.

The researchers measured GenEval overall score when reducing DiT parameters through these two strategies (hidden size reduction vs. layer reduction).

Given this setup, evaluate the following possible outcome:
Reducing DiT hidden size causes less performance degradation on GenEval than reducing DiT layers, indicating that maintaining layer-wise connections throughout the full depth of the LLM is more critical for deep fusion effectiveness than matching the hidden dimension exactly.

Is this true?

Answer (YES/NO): YES